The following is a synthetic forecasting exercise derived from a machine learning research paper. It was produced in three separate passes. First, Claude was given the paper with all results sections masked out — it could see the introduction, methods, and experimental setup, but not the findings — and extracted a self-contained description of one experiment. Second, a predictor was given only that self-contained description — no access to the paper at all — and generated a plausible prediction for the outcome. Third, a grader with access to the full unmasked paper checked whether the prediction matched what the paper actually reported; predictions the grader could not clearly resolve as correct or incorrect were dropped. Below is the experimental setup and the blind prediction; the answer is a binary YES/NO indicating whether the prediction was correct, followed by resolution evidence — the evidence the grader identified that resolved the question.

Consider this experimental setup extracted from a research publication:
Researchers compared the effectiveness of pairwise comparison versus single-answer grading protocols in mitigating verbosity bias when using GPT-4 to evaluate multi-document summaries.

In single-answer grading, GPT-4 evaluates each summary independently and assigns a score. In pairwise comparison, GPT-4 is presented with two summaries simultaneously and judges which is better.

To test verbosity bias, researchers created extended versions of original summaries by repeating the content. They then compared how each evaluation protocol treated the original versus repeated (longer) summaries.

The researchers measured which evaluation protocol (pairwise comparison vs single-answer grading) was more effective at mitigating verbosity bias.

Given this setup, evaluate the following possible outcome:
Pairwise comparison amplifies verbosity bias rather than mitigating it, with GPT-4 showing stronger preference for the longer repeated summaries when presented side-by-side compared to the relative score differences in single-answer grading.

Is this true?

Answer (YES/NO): NO